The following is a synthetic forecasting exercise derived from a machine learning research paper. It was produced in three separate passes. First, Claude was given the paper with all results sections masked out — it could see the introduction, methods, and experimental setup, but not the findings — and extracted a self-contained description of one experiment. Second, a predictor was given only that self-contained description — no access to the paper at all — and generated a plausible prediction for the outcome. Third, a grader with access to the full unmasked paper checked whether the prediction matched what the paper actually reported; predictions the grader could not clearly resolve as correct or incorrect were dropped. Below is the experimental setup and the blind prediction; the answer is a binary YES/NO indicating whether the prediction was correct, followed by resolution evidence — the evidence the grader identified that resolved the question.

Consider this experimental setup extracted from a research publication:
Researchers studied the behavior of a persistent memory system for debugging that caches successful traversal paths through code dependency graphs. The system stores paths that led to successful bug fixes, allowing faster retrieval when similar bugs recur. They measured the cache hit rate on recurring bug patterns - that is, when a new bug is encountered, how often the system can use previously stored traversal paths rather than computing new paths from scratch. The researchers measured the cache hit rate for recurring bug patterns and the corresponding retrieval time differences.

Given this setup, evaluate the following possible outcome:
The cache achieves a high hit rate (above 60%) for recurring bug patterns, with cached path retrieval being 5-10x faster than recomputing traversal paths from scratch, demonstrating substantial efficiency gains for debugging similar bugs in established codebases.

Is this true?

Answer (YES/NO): NO